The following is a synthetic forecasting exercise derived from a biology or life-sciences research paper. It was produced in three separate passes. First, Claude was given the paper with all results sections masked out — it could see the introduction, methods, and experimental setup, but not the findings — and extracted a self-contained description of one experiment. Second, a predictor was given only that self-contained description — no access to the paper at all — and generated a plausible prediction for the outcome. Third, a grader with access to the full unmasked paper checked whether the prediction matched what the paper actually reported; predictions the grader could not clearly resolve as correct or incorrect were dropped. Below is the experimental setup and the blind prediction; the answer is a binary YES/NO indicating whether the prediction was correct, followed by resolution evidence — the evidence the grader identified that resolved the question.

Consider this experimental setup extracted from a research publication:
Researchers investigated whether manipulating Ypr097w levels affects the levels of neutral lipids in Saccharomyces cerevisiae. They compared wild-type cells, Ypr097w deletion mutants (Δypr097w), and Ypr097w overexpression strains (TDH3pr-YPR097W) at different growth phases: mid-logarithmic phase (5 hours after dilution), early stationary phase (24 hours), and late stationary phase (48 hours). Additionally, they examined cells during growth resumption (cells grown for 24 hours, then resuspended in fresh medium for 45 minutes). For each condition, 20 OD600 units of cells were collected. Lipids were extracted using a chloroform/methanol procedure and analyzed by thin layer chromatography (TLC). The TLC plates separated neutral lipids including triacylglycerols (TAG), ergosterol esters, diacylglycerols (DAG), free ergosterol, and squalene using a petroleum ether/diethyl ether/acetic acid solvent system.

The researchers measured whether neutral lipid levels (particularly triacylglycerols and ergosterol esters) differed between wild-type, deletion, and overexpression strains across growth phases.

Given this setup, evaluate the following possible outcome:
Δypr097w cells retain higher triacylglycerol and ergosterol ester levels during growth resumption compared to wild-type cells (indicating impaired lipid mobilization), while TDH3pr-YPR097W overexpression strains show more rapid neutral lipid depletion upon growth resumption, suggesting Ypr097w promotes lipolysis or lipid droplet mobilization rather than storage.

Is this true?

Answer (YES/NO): NO